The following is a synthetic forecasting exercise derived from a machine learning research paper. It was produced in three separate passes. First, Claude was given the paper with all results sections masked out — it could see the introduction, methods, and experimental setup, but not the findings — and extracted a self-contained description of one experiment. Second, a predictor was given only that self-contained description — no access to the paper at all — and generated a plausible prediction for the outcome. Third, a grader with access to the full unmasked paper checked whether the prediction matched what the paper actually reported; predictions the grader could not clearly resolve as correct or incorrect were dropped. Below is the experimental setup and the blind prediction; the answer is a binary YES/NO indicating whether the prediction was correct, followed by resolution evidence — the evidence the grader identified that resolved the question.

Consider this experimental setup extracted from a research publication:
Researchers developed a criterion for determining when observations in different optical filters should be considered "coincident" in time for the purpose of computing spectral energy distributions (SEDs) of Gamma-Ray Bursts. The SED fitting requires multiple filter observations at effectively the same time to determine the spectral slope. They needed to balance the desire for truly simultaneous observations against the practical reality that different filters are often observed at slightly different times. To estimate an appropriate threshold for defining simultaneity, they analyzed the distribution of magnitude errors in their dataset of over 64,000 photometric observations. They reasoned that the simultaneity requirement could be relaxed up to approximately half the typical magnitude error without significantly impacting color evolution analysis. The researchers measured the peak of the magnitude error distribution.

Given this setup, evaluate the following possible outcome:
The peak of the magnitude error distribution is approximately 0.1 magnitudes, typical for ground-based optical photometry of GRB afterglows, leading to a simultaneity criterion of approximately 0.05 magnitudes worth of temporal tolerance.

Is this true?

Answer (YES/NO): NO